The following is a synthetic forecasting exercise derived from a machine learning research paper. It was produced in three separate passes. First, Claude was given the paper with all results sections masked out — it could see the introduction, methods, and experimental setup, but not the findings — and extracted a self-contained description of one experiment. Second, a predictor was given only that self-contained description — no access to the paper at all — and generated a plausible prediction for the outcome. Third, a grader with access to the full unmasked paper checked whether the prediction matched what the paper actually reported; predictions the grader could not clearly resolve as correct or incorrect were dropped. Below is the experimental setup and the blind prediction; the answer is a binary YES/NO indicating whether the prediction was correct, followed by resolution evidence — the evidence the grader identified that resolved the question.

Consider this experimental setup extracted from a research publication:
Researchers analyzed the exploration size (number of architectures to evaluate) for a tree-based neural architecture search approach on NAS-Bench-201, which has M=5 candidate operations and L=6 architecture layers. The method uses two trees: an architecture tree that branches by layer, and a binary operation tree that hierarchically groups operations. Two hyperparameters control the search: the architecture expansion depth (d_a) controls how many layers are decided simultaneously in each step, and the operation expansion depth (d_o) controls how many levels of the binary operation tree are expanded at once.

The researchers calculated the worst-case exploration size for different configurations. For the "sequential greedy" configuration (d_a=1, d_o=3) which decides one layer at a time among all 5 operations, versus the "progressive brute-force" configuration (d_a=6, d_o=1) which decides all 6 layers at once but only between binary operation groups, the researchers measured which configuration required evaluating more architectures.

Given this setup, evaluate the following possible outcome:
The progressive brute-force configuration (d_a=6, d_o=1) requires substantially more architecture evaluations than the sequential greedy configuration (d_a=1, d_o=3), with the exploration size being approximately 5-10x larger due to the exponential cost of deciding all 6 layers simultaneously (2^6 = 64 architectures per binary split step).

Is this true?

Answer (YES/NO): YES